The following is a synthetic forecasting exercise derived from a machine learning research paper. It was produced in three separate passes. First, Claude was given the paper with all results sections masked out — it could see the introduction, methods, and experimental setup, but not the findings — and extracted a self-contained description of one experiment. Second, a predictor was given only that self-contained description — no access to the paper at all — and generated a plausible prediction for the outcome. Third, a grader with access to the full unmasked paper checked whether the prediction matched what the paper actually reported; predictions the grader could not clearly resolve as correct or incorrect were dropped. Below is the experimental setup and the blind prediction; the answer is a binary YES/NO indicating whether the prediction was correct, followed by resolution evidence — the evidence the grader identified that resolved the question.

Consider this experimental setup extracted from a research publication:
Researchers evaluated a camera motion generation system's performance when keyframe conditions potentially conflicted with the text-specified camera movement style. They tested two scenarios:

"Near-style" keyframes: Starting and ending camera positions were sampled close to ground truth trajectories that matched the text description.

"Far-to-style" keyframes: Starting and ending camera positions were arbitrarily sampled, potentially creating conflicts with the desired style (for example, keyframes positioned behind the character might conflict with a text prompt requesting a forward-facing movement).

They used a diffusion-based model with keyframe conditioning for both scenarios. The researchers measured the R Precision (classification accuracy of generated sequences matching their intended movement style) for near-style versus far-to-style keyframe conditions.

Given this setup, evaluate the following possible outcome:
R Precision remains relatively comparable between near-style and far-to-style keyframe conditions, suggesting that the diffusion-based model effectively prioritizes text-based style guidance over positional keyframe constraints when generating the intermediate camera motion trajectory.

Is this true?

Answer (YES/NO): NO